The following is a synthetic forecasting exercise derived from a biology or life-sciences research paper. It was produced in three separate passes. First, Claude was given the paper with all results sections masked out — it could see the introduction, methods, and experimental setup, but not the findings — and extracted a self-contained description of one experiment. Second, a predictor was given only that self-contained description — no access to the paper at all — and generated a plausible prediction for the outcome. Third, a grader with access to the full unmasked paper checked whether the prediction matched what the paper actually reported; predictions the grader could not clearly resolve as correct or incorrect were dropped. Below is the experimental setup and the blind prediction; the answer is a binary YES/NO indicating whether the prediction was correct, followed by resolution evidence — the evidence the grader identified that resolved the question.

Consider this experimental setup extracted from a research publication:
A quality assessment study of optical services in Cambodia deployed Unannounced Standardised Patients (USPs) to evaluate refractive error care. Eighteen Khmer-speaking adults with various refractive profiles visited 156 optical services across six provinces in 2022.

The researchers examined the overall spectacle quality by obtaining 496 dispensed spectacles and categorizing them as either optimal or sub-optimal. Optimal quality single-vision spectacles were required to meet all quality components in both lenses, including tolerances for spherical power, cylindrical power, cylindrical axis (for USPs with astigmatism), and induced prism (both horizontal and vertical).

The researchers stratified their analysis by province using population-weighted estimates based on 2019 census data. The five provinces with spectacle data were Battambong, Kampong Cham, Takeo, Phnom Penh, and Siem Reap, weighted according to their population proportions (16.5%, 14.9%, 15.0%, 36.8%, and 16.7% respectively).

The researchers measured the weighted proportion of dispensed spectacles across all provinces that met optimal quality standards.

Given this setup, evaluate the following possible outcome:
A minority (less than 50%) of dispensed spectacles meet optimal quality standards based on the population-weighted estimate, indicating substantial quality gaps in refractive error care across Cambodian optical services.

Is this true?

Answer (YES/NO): YES